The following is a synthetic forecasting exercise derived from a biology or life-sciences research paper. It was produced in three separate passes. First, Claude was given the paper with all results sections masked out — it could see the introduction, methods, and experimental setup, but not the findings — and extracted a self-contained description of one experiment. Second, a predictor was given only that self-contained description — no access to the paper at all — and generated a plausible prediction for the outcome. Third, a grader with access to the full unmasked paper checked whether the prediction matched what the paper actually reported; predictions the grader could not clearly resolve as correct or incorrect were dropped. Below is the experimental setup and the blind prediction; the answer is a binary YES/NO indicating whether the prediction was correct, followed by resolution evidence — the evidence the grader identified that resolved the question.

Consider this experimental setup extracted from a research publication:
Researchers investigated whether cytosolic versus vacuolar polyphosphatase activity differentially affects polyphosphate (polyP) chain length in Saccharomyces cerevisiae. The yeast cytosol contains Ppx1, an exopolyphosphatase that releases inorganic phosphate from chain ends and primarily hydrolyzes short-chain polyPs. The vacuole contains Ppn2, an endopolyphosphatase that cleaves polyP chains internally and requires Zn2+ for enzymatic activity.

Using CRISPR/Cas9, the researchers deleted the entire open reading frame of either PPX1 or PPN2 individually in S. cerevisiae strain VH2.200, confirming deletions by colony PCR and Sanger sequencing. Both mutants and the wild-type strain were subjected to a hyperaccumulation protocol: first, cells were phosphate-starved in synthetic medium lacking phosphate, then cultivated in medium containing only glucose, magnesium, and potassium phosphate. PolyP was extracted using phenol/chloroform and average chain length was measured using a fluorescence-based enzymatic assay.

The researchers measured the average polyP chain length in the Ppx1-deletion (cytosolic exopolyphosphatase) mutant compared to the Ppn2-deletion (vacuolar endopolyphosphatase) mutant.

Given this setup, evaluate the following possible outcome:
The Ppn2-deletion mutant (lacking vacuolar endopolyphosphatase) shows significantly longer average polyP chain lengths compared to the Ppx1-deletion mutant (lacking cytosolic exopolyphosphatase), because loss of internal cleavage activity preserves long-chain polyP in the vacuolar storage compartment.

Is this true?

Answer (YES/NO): NO